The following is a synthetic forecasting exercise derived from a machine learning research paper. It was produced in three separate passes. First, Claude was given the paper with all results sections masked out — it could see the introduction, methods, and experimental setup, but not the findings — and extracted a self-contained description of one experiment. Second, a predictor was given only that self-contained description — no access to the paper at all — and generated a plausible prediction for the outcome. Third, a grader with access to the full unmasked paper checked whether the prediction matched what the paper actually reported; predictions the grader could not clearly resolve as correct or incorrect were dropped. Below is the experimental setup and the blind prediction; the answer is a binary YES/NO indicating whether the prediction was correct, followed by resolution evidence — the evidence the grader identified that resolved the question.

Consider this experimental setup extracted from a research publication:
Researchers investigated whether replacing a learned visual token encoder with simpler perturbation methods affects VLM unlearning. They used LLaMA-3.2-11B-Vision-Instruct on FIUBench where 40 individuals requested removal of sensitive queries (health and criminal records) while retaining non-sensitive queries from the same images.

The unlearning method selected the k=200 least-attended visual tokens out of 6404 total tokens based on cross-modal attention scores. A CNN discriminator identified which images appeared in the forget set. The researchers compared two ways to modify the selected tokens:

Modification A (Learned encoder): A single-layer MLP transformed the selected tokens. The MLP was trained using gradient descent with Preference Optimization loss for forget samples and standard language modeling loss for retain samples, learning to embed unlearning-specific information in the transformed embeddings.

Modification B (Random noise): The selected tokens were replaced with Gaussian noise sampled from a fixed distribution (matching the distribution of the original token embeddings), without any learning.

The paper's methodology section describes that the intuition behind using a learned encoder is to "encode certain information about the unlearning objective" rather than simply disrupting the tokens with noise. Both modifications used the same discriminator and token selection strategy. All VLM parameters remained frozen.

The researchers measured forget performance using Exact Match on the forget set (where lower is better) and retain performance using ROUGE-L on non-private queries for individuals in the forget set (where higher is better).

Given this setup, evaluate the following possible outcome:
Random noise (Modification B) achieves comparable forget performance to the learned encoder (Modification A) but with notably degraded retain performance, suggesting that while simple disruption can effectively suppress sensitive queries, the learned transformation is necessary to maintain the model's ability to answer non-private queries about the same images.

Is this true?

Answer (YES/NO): NO